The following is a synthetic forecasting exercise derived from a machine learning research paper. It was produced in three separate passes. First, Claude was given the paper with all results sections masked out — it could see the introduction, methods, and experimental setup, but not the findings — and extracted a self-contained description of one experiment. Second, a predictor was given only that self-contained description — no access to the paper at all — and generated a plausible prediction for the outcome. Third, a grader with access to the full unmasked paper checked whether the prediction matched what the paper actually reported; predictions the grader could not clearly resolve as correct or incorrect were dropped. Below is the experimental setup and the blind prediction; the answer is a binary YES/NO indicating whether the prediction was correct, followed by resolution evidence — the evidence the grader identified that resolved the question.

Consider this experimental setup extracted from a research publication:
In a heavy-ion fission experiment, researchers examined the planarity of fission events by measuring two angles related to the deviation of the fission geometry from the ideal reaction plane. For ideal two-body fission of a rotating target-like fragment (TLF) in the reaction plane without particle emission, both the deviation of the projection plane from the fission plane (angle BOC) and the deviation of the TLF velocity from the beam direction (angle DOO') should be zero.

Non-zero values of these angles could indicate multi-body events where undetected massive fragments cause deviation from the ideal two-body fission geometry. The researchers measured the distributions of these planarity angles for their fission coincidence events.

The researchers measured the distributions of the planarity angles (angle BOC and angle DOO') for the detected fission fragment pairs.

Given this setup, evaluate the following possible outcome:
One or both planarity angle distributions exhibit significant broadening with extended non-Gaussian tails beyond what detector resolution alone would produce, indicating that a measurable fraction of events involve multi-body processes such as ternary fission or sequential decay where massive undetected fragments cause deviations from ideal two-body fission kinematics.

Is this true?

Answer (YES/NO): NO